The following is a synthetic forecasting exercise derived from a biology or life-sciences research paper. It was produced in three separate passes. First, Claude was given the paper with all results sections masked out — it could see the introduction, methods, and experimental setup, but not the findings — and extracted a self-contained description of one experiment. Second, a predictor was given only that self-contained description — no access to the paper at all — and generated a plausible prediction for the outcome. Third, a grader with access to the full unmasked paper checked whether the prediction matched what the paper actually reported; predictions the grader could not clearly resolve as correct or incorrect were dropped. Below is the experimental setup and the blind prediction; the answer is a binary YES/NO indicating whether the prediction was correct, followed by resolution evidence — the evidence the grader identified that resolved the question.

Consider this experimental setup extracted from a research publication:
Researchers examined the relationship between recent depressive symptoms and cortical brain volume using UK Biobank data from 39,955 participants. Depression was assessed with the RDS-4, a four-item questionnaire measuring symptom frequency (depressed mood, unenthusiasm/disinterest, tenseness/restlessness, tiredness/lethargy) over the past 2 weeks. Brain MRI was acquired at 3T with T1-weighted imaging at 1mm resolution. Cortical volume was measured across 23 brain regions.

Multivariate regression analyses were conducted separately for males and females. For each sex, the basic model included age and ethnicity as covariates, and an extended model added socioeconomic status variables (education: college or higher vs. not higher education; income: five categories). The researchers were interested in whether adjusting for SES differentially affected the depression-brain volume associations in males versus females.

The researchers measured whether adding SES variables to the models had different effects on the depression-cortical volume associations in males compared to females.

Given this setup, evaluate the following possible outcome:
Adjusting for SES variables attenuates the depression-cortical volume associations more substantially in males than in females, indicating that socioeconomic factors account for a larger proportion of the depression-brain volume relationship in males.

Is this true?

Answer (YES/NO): NO